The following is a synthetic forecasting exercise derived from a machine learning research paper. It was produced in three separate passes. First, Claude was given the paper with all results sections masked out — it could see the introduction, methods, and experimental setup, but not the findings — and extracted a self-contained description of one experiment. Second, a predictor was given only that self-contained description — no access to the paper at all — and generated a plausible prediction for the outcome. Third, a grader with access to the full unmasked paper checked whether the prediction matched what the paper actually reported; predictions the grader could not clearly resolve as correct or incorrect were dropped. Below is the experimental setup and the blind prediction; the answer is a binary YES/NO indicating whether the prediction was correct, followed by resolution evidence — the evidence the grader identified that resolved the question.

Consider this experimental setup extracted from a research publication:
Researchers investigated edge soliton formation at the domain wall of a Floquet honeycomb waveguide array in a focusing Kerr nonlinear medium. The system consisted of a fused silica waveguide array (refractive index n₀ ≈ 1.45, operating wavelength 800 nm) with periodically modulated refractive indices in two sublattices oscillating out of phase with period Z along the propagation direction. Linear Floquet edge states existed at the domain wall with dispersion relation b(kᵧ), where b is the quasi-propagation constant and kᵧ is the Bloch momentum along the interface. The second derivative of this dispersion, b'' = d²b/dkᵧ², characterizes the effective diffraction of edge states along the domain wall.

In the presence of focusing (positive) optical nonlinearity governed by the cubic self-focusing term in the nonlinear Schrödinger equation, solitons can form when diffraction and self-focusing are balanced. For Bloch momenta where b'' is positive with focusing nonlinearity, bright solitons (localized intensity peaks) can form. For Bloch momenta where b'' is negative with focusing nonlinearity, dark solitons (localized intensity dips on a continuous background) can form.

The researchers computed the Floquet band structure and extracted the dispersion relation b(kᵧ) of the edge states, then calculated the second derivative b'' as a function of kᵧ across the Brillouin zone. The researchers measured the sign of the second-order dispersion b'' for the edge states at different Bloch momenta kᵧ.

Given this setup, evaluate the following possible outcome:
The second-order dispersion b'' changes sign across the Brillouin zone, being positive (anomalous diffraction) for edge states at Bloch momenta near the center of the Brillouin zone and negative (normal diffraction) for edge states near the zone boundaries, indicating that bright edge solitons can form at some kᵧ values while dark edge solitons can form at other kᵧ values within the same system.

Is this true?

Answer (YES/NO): NO